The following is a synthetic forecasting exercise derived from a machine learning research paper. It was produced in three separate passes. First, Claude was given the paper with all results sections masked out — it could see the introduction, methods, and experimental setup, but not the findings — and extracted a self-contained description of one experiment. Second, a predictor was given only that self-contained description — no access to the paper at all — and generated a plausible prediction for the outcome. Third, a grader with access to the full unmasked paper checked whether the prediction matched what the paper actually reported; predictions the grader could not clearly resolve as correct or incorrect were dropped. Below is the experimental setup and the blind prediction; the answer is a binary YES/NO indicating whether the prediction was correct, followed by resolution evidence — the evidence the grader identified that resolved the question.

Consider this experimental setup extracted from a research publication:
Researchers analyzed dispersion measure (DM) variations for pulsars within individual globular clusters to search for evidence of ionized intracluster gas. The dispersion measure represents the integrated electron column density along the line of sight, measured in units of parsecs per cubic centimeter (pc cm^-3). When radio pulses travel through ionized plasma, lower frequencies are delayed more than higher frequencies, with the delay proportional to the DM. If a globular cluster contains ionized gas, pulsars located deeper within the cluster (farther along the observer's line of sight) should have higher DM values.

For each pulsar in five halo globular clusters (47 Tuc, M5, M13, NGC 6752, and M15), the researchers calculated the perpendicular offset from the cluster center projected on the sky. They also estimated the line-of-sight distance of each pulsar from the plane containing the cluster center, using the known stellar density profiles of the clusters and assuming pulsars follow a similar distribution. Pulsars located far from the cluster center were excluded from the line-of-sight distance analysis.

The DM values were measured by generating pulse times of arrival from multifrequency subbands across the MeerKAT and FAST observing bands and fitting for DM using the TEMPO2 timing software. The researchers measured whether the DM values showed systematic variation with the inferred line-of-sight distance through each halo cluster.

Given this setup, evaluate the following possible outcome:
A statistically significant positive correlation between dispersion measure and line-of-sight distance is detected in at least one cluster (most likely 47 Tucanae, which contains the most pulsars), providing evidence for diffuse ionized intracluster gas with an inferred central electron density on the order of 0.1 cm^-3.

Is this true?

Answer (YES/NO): YES